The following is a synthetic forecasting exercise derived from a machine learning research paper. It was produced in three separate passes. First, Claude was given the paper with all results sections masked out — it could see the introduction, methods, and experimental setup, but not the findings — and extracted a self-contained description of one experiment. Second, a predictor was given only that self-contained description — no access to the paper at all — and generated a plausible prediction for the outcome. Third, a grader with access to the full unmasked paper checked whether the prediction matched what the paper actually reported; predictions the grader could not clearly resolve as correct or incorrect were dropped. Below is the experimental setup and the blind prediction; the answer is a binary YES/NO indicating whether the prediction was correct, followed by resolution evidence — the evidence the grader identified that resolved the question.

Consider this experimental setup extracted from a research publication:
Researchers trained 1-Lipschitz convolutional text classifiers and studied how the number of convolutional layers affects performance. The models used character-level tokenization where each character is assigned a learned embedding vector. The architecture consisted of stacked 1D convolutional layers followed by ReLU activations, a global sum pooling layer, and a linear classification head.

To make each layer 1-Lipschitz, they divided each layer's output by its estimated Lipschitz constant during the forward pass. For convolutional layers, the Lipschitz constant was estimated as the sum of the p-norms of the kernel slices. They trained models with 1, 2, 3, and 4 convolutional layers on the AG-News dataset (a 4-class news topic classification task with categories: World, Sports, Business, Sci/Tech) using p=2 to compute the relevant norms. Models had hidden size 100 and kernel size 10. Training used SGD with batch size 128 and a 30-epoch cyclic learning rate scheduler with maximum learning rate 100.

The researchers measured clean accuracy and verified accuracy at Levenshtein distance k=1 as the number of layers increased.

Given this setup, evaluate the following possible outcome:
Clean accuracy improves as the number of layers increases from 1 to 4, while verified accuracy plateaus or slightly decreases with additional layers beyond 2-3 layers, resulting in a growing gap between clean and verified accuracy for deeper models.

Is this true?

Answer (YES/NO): NO